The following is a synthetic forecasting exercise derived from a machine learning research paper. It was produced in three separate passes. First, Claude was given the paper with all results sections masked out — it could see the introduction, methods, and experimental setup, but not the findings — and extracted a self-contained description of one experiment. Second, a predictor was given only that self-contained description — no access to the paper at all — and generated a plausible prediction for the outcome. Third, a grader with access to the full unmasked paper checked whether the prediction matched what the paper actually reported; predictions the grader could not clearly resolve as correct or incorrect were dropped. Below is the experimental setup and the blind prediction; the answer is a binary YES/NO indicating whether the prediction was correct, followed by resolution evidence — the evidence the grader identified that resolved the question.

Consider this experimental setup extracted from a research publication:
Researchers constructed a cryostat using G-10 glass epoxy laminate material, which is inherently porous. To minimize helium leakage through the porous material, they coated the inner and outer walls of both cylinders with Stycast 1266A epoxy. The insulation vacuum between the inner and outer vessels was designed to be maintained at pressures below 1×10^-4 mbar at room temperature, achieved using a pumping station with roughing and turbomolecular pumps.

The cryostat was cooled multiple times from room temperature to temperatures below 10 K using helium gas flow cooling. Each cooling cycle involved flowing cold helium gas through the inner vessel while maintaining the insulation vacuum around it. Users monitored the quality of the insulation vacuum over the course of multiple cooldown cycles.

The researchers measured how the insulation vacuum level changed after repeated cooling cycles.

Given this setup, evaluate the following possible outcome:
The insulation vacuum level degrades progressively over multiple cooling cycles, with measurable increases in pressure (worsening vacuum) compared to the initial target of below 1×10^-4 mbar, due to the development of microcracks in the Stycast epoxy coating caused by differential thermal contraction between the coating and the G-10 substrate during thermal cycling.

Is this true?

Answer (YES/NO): NO